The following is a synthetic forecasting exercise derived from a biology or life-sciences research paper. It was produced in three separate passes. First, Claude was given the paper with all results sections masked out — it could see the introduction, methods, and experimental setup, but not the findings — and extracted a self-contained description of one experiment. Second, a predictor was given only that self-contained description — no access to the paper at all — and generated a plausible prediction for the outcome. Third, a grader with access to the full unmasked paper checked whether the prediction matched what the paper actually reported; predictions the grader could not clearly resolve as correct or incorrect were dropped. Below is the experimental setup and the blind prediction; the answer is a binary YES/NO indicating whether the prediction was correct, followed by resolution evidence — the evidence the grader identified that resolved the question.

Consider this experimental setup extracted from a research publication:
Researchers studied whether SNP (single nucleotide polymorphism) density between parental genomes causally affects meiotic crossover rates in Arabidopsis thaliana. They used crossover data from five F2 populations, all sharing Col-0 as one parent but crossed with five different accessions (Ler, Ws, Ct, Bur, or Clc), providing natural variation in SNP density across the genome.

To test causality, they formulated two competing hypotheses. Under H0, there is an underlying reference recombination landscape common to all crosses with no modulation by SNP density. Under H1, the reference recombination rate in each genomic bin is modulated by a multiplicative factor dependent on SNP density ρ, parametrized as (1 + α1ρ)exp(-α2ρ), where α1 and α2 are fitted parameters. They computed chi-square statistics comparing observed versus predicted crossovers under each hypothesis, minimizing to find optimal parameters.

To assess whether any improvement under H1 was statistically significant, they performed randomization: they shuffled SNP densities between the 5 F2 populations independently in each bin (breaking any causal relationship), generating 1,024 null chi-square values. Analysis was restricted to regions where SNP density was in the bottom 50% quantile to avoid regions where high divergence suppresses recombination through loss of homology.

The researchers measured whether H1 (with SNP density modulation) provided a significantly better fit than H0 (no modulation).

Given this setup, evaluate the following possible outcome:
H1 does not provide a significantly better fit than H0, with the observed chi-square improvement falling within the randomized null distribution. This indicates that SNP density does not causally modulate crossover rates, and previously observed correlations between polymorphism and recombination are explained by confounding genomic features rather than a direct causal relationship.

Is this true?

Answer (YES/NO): NO